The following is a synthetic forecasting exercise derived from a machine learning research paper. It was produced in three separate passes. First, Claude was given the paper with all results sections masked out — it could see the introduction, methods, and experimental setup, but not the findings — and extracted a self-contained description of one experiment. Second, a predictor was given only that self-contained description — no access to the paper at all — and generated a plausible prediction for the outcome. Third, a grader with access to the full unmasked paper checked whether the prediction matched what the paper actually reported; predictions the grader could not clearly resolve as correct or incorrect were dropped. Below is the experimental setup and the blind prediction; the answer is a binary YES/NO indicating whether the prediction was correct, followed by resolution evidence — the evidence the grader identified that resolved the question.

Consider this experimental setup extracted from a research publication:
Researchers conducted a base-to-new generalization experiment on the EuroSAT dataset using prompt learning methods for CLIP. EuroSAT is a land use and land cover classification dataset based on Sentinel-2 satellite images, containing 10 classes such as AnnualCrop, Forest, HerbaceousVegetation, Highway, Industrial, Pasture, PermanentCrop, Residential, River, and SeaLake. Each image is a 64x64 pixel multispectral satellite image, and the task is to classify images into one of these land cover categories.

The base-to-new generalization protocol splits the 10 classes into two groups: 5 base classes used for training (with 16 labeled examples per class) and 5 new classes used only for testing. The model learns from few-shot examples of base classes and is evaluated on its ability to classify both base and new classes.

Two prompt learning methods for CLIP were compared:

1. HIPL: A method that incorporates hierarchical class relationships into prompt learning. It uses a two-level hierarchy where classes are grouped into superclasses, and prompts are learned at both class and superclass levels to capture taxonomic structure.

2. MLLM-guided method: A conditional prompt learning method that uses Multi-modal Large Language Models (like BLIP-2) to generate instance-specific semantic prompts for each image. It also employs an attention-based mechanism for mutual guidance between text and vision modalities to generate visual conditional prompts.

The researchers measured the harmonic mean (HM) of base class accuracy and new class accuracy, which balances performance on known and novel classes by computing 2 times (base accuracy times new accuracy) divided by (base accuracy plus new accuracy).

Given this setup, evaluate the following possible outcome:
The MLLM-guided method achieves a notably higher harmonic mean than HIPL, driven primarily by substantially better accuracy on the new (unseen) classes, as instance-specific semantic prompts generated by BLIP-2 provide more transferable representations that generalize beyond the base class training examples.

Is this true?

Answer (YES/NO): NO